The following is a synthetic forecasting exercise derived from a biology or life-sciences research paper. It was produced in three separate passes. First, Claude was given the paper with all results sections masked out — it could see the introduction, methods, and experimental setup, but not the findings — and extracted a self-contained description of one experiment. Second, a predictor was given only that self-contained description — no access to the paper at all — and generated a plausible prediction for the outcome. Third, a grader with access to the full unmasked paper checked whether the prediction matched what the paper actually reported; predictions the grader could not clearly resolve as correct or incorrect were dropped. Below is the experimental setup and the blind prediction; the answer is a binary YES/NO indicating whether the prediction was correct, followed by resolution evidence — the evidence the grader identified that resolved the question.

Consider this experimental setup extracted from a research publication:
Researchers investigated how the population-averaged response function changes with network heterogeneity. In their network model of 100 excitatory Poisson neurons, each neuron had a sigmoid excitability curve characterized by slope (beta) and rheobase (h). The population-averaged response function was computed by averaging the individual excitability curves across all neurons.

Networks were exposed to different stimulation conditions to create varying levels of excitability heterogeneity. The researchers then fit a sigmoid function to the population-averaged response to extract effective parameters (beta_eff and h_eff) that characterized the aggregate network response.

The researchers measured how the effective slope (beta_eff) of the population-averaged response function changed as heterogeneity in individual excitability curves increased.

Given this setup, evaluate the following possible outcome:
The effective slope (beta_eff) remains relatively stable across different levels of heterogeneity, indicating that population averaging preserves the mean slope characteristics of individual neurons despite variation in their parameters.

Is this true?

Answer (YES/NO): NO